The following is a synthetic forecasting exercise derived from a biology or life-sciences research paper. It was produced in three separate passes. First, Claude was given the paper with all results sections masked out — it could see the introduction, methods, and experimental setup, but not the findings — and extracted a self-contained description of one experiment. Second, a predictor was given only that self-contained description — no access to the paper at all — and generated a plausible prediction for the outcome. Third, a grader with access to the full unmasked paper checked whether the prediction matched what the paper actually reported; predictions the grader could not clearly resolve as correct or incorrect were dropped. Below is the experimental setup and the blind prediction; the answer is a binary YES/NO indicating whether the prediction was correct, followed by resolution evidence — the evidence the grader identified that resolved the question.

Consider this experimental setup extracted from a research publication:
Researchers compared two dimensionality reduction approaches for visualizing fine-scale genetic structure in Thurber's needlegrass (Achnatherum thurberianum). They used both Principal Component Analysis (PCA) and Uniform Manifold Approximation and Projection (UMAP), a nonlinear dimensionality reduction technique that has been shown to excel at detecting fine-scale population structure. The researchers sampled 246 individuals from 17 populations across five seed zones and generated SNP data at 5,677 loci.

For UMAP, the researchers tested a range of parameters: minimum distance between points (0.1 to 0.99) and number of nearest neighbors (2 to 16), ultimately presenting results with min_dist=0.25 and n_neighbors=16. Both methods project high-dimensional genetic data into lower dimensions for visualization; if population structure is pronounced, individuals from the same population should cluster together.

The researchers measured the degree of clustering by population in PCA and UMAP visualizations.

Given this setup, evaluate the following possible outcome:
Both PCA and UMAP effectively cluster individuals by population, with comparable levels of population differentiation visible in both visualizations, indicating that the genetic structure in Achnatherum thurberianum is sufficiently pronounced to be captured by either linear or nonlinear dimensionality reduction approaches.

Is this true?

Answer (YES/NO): NO